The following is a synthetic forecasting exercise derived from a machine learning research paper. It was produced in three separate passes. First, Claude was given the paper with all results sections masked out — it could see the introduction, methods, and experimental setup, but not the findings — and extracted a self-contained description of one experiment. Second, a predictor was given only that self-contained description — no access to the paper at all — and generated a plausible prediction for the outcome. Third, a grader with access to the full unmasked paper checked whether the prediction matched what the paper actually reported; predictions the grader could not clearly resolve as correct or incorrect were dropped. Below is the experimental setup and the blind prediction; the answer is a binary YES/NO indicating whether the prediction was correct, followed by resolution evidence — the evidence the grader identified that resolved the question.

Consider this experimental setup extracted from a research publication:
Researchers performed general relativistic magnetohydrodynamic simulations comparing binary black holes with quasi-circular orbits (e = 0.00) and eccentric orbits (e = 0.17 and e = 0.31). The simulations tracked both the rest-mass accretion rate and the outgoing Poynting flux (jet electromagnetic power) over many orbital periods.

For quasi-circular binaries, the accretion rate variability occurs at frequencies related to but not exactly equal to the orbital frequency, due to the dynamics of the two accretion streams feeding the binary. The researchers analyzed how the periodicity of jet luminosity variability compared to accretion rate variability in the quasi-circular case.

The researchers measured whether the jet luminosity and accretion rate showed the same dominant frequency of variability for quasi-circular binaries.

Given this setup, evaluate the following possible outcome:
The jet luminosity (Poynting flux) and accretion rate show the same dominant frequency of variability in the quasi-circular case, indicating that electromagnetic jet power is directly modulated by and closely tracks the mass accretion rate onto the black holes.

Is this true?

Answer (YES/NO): NO